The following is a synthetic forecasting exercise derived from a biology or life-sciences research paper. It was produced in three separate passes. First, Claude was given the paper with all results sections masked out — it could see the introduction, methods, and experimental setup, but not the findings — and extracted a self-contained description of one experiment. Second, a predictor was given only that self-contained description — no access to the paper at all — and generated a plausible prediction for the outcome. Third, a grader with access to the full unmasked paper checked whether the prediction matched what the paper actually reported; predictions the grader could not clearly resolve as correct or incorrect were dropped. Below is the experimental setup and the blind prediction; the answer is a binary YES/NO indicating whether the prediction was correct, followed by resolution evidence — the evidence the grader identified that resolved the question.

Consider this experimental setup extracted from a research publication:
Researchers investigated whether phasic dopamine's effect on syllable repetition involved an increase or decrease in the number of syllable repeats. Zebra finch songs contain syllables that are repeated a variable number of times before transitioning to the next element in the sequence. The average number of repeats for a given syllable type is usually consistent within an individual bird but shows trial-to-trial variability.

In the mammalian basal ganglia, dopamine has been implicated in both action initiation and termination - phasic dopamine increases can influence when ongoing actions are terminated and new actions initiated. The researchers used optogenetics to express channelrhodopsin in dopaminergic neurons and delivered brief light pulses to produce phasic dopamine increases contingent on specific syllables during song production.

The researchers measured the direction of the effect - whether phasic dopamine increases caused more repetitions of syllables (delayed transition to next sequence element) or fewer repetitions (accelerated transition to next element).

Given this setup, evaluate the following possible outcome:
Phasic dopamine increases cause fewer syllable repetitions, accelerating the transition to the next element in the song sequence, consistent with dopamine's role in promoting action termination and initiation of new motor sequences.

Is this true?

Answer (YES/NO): NO